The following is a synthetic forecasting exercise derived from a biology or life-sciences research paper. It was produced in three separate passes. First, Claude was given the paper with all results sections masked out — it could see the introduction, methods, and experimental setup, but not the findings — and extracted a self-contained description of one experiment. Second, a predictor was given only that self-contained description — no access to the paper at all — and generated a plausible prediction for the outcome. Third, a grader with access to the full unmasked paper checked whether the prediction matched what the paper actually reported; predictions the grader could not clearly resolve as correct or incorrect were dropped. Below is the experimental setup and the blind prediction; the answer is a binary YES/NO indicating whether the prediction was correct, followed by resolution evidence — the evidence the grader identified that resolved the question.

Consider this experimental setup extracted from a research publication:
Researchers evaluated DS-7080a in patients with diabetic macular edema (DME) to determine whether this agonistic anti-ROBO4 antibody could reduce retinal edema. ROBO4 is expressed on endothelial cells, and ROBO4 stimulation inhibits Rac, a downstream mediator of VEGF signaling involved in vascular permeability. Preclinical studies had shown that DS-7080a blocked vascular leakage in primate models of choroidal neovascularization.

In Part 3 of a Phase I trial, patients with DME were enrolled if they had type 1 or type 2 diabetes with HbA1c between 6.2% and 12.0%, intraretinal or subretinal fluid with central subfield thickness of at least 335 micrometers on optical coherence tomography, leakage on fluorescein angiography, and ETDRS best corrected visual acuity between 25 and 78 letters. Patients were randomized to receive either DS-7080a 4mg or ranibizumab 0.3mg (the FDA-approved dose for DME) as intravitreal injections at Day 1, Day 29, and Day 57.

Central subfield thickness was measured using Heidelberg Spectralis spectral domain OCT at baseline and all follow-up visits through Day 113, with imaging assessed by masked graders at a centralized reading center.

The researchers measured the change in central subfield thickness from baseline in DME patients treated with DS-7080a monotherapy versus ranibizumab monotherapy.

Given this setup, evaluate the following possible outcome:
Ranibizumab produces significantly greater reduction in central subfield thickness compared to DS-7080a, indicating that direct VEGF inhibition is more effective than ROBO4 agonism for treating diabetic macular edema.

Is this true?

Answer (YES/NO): YES